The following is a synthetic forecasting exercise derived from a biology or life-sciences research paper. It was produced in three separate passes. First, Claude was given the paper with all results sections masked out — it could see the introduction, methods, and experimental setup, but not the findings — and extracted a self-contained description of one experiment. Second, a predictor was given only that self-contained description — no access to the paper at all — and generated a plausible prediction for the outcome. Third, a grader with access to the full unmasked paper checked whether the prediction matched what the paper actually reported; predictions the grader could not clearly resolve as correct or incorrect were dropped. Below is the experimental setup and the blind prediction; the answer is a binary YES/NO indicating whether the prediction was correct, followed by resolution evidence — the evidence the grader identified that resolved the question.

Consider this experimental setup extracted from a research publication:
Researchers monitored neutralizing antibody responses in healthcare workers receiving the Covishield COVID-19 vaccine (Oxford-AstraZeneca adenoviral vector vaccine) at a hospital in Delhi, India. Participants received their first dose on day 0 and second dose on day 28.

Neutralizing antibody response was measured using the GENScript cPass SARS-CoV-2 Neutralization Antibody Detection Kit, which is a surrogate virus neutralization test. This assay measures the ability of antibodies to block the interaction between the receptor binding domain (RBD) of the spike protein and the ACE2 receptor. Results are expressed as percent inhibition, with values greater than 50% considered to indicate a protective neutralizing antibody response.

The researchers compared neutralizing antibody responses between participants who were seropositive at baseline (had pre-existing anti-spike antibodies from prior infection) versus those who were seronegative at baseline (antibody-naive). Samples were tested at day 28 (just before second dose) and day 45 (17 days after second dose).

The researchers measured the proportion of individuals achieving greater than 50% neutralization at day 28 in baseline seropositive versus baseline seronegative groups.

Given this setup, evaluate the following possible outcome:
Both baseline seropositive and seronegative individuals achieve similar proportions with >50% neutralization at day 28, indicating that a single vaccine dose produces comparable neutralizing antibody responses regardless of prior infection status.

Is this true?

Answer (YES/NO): NO